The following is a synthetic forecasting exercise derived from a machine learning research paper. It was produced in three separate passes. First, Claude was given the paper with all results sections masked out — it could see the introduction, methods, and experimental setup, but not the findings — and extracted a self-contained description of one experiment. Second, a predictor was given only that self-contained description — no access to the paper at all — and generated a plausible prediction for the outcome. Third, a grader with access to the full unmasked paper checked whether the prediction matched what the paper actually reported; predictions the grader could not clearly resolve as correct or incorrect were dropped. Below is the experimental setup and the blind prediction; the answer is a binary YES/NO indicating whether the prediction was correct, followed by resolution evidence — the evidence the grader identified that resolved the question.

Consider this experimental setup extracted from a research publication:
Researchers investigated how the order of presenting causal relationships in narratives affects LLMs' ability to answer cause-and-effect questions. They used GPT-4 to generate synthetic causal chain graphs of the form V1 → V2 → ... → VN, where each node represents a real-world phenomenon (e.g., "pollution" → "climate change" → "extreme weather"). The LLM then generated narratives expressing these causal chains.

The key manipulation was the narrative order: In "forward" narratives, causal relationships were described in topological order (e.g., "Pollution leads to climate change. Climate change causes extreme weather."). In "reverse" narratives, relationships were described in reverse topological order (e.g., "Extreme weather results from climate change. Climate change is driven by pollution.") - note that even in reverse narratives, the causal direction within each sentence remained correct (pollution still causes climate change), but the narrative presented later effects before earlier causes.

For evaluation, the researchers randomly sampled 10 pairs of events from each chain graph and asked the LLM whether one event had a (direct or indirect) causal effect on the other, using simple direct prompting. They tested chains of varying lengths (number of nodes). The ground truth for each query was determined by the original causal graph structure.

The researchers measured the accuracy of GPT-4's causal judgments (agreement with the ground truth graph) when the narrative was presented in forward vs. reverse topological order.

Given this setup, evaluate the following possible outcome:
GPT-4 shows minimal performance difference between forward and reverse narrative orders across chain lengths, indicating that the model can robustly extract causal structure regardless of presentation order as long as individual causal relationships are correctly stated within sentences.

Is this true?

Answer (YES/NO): NO